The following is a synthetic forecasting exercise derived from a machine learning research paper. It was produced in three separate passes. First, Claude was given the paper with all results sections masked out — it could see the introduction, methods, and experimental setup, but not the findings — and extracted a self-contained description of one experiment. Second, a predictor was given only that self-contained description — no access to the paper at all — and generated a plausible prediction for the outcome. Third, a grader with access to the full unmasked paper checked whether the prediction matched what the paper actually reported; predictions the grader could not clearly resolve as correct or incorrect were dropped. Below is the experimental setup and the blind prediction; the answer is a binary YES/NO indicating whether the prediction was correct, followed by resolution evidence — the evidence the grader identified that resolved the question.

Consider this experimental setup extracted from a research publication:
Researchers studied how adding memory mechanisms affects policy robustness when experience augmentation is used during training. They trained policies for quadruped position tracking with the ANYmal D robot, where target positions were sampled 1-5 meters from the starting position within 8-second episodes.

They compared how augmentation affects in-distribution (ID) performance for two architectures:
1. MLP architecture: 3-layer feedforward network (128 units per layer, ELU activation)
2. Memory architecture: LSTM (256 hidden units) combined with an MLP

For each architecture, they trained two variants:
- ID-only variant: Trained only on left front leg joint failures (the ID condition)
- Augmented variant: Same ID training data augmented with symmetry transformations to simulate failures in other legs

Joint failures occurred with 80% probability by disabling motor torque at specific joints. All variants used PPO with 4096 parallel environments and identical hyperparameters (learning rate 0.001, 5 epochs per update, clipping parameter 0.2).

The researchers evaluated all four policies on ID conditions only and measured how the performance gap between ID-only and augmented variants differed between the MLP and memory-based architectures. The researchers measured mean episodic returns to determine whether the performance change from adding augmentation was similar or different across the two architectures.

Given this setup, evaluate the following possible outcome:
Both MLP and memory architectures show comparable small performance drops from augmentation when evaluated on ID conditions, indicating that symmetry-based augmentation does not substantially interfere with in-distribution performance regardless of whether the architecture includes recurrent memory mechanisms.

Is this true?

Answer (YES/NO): NO